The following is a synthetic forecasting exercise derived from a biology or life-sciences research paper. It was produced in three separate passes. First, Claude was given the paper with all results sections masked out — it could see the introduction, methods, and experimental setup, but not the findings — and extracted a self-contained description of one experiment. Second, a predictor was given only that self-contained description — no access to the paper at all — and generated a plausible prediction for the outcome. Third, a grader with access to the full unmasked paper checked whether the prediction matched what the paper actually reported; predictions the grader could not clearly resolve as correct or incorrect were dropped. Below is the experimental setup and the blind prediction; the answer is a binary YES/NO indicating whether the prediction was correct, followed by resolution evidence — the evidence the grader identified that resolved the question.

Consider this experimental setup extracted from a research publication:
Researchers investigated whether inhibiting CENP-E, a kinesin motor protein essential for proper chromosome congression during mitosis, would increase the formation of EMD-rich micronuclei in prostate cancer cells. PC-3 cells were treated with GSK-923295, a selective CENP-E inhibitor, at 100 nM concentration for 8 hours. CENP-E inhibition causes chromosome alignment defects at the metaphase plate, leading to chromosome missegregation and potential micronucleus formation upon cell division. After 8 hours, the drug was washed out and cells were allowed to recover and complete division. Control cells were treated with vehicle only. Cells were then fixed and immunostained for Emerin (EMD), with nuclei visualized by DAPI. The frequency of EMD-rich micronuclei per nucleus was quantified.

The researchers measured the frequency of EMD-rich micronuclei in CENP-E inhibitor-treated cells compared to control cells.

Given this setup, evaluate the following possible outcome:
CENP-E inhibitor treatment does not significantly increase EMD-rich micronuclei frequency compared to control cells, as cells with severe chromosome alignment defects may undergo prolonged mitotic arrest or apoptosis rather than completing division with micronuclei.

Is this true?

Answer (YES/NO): YES